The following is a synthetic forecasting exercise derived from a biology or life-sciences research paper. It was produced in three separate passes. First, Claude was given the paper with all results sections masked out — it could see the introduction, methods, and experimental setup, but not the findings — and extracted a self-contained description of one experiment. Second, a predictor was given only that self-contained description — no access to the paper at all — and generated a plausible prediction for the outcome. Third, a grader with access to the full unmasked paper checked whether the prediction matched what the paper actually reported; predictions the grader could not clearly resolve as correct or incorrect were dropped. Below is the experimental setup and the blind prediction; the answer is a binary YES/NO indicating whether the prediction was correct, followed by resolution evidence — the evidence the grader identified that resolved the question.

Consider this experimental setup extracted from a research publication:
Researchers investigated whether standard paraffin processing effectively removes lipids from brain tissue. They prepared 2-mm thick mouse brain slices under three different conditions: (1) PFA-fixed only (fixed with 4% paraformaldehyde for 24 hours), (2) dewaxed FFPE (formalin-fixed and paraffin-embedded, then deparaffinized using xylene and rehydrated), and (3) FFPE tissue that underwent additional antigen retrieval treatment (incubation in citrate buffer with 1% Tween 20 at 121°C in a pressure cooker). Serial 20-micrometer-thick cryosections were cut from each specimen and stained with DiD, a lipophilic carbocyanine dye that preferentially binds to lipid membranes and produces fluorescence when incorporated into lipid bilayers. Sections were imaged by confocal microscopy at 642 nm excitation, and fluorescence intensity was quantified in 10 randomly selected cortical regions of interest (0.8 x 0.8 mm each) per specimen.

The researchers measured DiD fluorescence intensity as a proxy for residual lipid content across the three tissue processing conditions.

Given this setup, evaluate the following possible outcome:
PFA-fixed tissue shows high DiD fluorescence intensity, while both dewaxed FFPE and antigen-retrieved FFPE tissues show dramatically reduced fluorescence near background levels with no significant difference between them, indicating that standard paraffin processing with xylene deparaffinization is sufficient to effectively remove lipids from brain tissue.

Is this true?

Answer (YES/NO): NO